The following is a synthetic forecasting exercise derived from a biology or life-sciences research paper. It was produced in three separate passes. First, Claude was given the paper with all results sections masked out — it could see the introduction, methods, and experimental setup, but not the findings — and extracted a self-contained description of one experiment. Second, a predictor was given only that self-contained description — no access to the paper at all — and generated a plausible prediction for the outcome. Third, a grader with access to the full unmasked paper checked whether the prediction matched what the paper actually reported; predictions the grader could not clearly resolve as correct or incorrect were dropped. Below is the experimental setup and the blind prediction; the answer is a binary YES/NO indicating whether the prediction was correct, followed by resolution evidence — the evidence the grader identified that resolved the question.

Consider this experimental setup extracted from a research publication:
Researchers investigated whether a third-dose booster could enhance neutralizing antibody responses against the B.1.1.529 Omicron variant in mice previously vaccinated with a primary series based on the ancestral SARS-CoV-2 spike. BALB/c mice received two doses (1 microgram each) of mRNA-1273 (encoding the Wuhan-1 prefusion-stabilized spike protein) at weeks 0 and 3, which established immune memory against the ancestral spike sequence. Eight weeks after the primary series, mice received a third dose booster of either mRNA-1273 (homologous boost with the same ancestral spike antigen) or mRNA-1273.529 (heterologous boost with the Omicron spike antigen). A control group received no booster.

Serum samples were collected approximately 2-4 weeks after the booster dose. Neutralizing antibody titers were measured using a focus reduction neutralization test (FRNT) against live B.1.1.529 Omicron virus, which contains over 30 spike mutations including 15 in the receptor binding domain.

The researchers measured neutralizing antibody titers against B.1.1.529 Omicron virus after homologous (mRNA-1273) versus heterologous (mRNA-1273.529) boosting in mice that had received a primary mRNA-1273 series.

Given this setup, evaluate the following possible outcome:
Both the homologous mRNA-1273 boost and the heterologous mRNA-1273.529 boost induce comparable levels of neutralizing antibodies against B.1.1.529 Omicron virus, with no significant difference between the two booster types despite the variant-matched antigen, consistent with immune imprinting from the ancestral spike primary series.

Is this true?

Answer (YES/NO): NO